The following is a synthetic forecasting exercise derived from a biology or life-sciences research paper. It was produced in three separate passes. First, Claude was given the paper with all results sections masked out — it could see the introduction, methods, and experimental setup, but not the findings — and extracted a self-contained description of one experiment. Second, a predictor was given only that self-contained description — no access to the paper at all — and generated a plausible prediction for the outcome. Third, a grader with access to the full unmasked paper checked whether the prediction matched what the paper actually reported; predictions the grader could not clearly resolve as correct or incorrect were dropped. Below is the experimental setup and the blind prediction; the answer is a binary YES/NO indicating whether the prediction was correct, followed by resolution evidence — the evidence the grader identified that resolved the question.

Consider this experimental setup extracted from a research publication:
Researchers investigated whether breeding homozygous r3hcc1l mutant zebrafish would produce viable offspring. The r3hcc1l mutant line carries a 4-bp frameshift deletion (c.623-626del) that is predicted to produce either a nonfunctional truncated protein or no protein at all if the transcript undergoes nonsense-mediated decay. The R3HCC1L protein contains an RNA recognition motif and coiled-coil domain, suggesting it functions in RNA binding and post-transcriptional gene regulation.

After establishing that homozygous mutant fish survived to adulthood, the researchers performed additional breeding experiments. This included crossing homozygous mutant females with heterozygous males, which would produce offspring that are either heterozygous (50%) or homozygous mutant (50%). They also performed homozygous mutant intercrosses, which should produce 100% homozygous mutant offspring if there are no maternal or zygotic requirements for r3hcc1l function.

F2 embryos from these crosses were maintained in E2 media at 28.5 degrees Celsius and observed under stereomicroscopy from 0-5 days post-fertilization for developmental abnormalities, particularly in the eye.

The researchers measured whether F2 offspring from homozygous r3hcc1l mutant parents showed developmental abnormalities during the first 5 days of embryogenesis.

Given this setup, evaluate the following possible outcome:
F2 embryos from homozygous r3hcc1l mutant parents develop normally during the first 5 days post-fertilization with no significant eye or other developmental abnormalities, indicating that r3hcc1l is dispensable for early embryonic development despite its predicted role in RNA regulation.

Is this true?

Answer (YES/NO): YES